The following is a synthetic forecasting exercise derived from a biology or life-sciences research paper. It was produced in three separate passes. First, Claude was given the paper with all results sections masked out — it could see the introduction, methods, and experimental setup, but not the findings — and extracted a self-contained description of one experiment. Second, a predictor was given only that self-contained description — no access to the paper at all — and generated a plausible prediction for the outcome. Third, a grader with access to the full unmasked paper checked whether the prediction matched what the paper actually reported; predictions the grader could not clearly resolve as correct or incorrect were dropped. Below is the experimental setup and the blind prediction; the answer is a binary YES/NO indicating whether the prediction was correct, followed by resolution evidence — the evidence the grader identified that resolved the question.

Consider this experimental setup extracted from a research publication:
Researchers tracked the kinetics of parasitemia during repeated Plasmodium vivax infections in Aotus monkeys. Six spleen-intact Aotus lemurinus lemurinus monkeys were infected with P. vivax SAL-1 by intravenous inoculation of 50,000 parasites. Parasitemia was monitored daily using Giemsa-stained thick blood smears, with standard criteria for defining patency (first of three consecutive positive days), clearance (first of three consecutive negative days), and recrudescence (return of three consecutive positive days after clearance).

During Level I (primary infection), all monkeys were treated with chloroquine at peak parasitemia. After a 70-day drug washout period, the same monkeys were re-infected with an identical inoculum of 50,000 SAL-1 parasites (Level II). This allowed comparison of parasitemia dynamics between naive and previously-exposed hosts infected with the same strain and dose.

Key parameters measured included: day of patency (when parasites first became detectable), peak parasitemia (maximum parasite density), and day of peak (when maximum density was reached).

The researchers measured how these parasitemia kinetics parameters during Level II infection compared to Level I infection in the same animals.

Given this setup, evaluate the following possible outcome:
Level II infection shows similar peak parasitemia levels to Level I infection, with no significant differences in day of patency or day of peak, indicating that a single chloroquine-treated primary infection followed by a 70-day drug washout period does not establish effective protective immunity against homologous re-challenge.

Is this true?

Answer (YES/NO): NO